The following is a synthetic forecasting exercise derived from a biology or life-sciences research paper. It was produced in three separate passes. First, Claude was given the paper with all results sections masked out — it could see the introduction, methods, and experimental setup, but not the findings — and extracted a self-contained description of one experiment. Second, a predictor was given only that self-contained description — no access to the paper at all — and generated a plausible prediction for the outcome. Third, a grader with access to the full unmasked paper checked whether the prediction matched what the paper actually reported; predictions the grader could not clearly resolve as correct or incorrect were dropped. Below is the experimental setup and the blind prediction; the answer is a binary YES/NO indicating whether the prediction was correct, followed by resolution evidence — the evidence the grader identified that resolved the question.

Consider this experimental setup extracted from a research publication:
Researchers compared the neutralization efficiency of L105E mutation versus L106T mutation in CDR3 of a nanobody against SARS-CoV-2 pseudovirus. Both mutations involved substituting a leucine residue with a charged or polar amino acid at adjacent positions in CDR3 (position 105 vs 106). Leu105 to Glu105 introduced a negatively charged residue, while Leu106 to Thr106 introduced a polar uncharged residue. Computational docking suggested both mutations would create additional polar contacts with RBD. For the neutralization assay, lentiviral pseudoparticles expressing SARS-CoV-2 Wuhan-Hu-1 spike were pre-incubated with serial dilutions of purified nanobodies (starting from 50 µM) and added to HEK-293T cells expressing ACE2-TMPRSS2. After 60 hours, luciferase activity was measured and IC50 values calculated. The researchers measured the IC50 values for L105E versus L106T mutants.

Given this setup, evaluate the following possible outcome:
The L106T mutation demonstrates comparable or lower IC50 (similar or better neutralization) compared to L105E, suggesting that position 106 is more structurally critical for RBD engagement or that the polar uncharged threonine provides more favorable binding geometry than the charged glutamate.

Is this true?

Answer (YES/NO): YES